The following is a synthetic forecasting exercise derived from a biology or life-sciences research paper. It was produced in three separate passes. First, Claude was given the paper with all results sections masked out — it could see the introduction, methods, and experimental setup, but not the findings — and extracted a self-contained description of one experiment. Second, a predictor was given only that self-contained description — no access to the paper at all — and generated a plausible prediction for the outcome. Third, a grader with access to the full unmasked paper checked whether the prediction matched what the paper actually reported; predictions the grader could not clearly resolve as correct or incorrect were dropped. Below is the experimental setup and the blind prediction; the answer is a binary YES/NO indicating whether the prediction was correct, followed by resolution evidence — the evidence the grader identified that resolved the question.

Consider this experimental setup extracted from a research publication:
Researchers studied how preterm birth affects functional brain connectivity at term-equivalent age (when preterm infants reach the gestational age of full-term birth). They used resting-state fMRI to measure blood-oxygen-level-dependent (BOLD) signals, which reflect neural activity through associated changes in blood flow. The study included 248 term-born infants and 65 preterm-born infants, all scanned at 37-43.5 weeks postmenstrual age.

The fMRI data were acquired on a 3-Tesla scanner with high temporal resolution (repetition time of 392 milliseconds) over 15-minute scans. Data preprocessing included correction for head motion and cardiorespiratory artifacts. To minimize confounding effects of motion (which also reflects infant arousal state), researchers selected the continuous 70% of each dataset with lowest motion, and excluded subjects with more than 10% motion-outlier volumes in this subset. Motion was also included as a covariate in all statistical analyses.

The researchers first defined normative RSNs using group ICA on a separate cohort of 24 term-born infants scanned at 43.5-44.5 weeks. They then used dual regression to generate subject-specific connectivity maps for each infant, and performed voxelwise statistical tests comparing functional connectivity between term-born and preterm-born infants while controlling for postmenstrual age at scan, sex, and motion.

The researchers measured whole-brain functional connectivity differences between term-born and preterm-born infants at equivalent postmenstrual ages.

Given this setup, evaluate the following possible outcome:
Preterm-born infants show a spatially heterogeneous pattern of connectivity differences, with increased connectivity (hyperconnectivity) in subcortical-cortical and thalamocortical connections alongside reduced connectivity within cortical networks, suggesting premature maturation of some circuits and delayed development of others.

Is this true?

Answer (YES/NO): NO